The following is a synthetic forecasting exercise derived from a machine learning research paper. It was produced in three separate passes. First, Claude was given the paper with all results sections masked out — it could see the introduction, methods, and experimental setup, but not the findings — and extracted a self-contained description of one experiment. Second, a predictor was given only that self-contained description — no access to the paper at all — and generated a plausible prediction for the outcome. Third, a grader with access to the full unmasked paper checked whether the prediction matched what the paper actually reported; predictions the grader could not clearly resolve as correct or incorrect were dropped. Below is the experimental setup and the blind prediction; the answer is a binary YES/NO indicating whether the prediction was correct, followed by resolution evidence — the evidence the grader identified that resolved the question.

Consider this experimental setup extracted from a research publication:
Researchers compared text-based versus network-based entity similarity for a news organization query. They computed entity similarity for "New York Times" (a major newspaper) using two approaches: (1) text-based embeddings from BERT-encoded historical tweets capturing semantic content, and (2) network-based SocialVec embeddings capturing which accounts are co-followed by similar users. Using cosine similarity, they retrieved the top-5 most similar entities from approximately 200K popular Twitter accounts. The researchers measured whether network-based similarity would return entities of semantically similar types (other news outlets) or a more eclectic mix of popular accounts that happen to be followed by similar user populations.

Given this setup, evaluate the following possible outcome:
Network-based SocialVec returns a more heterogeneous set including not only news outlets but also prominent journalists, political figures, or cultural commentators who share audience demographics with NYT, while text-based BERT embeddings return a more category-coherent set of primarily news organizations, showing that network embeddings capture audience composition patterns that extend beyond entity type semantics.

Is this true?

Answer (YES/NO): NO